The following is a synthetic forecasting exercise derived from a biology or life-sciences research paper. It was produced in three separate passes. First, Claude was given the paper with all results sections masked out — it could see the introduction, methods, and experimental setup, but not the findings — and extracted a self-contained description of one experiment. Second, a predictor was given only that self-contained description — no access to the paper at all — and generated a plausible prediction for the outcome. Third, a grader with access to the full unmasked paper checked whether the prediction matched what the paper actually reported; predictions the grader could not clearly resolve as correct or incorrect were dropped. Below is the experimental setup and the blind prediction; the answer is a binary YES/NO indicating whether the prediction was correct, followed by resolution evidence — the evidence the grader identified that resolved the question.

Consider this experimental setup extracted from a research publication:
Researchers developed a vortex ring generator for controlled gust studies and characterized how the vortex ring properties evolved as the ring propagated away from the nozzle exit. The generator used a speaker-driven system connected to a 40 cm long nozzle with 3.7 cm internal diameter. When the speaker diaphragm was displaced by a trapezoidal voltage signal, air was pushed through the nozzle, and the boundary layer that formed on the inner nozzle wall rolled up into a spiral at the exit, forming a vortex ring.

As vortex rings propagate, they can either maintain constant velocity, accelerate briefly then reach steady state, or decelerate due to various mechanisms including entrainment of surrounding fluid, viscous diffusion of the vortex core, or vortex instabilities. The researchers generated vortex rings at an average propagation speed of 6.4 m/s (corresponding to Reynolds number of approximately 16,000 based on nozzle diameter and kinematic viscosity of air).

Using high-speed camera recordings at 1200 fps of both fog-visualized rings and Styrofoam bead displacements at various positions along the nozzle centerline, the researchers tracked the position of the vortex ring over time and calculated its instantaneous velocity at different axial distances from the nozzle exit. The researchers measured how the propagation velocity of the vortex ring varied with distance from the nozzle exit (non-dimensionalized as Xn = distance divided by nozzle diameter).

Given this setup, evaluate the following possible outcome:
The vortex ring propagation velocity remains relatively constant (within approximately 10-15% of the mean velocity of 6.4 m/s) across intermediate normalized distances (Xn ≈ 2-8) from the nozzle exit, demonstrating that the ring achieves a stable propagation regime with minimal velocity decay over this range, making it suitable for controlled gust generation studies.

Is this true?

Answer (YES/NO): NO